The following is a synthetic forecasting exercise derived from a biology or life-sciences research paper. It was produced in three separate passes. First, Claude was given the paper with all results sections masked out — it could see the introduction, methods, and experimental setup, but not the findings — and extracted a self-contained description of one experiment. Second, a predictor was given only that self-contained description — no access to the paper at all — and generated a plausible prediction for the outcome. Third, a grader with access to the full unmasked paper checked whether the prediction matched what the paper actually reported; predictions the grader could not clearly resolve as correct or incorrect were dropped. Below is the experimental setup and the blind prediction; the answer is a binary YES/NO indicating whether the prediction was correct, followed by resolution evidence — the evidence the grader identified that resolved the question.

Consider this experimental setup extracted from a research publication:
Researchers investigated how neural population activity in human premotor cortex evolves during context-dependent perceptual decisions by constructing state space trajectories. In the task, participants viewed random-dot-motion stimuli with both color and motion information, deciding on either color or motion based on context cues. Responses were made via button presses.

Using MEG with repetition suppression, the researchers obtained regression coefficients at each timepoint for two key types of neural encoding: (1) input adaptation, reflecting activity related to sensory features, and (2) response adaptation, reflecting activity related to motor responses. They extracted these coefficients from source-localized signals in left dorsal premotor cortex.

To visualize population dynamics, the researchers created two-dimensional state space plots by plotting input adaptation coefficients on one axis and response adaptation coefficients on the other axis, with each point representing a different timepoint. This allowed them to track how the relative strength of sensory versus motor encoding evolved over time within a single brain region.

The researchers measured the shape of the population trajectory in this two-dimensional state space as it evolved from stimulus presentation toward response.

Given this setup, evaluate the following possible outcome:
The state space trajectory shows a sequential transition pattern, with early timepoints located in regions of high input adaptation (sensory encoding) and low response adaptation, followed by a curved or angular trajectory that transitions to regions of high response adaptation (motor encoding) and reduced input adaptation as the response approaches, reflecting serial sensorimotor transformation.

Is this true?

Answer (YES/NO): YES